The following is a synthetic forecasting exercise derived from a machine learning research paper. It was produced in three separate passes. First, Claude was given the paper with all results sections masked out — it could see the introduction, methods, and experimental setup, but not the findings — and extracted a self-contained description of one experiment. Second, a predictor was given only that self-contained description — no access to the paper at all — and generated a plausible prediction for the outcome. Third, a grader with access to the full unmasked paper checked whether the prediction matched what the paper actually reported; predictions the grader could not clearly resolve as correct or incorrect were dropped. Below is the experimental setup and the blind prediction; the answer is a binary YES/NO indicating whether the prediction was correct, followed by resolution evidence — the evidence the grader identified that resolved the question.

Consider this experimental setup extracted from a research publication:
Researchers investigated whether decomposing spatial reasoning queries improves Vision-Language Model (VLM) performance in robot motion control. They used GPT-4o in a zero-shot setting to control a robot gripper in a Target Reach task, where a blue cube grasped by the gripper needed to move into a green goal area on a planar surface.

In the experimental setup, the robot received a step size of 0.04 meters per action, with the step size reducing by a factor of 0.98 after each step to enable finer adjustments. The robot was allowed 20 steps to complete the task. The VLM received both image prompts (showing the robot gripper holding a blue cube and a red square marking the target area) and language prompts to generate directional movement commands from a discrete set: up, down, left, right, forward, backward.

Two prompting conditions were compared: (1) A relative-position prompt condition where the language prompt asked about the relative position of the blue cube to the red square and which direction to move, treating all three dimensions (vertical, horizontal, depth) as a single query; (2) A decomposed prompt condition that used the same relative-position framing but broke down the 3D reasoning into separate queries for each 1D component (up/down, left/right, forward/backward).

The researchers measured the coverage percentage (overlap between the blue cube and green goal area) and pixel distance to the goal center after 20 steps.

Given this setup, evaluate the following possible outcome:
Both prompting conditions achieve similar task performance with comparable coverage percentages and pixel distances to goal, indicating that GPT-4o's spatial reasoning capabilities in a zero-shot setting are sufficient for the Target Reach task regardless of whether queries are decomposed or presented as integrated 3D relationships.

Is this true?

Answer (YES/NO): NO